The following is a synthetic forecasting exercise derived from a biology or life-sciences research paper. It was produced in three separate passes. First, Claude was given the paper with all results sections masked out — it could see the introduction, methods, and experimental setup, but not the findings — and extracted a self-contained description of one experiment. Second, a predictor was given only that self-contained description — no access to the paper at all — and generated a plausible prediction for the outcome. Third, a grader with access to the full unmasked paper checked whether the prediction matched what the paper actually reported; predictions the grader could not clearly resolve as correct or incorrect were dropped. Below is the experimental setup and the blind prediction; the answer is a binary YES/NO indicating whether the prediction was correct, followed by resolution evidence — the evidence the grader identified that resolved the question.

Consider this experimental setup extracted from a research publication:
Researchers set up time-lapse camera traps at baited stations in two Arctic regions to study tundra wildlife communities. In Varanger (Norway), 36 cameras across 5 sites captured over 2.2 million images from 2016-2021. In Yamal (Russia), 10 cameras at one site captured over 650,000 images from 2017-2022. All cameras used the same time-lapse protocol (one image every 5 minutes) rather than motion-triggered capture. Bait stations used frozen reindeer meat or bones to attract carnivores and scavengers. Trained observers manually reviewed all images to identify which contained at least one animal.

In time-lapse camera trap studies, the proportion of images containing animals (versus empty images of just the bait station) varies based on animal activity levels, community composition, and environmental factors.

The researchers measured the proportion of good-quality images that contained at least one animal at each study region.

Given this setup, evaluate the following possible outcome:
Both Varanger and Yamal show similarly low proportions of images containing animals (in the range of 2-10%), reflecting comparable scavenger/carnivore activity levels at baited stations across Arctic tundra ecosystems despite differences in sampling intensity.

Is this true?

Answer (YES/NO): NO